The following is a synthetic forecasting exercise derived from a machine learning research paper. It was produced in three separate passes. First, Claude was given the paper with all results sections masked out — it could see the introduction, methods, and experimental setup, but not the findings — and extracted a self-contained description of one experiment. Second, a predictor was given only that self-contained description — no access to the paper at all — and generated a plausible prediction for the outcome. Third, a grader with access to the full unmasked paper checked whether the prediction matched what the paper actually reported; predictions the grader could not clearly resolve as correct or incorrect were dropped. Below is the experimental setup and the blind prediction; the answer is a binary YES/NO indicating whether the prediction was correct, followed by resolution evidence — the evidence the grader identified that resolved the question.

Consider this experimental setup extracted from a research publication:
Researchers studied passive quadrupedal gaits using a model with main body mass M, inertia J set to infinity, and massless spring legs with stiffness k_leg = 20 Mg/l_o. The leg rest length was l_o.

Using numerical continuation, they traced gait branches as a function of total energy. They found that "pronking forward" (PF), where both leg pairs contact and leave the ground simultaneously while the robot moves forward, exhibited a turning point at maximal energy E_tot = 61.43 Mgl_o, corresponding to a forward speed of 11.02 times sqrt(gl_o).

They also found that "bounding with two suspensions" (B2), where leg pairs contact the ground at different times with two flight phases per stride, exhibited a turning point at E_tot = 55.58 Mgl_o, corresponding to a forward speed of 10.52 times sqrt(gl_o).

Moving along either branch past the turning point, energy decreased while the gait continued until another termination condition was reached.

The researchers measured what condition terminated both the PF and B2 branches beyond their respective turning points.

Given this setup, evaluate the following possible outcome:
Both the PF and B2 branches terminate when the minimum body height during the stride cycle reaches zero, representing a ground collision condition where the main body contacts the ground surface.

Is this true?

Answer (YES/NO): NO